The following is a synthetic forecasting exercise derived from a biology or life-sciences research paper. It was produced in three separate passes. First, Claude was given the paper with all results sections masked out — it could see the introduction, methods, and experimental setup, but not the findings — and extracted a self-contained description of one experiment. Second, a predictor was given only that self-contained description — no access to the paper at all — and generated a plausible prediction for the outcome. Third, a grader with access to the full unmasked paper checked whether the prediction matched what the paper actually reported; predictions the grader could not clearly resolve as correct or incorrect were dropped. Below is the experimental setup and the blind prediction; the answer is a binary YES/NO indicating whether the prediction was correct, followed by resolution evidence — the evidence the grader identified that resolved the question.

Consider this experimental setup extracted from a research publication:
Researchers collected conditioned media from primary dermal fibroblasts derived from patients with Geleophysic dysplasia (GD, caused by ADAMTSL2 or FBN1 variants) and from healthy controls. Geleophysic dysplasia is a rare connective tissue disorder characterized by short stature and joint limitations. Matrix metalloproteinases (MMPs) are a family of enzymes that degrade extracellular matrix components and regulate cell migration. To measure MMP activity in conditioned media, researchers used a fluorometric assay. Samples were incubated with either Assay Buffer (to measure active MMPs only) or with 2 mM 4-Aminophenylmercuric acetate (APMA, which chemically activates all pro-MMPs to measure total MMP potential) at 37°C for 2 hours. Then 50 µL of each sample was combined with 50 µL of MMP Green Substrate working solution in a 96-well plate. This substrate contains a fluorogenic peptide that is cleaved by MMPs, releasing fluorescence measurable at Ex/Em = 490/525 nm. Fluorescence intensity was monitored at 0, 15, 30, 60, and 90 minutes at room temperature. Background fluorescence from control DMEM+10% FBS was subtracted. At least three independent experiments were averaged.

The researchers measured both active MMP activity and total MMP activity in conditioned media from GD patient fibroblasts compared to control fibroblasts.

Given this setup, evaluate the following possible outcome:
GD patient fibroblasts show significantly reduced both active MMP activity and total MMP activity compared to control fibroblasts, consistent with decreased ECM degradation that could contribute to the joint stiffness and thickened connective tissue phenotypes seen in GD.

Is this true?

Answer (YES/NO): NO